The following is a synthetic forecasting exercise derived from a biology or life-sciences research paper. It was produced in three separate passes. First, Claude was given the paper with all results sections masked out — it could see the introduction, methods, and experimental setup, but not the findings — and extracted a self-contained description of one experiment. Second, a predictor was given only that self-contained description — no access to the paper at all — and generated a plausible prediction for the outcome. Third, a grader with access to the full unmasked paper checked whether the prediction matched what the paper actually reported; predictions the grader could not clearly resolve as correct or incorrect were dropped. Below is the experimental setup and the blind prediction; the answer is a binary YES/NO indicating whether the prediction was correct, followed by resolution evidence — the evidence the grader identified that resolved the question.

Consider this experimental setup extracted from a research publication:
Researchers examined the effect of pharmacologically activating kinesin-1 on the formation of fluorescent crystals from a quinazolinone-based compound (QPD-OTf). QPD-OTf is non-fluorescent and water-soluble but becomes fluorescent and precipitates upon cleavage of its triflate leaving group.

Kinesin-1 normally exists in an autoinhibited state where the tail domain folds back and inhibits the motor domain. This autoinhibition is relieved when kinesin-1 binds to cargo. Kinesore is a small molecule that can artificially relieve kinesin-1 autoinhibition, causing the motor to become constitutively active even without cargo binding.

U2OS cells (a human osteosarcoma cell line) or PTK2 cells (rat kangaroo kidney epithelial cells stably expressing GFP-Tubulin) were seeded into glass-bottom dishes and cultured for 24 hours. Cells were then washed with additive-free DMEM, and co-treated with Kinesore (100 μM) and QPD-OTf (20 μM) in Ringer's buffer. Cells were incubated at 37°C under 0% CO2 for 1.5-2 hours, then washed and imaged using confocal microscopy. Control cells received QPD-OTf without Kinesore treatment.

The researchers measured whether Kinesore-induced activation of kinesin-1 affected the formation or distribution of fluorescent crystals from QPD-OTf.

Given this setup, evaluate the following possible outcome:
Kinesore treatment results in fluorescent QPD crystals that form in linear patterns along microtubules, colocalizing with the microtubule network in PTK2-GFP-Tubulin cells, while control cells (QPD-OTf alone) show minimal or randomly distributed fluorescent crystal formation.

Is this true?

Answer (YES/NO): NO